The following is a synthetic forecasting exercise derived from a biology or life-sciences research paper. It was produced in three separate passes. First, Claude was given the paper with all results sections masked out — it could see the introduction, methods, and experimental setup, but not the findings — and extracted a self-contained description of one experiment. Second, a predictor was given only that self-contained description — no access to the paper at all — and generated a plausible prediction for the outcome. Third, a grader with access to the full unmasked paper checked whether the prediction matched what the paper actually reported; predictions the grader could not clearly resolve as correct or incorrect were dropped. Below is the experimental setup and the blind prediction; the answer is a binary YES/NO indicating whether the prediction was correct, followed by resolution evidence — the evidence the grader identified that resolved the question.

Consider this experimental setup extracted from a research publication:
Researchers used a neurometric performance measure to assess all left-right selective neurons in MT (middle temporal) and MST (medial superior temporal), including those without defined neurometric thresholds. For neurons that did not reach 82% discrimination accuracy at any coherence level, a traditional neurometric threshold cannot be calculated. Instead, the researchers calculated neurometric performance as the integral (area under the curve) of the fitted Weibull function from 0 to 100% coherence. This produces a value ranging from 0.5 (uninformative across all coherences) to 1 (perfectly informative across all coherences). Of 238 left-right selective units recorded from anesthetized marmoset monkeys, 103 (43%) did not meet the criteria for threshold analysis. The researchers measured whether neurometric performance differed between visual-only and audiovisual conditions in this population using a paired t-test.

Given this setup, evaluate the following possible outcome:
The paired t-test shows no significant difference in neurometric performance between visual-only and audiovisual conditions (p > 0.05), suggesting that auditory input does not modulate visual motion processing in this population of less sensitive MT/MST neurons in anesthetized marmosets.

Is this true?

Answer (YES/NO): YES